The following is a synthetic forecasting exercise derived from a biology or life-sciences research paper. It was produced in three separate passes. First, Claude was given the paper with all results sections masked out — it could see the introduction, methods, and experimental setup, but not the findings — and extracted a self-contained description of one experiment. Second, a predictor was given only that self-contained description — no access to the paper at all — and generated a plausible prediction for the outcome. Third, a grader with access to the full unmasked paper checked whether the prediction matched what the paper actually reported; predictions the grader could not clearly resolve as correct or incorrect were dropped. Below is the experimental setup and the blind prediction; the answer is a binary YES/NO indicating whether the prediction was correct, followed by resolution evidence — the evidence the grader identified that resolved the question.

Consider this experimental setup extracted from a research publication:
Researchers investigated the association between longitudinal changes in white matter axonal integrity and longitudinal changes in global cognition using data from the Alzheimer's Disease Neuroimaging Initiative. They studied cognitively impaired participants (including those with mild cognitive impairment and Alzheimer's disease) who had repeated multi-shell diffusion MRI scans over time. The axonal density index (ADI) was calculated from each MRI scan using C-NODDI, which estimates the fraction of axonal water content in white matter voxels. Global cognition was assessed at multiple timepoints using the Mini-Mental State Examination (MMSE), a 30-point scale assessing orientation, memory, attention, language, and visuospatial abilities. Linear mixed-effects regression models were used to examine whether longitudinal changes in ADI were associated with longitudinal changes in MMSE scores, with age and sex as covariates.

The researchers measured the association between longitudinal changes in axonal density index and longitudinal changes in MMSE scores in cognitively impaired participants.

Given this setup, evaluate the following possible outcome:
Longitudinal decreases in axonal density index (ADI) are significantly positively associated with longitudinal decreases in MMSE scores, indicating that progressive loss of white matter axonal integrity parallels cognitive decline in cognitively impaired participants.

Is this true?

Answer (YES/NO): YES